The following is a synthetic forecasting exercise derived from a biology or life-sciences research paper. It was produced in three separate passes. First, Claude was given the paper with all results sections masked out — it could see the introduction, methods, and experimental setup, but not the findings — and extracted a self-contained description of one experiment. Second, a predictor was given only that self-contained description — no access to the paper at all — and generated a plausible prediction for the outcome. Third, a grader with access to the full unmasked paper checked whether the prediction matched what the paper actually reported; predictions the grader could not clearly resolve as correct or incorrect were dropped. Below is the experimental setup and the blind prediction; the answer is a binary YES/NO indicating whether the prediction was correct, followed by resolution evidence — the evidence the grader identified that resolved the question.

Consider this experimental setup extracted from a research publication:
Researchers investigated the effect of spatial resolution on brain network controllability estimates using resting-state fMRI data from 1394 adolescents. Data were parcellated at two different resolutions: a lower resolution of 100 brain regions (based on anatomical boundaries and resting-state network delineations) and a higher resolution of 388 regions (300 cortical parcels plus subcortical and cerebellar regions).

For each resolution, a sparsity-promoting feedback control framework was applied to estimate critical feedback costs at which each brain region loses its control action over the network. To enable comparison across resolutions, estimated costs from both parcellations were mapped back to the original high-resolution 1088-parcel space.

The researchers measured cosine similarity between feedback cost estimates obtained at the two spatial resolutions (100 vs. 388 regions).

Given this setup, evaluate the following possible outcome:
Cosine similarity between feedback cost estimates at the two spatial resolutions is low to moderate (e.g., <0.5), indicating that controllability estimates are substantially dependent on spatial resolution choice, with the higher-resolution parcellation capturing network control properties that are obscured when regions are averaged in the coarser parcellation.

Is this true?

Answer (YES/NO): YES